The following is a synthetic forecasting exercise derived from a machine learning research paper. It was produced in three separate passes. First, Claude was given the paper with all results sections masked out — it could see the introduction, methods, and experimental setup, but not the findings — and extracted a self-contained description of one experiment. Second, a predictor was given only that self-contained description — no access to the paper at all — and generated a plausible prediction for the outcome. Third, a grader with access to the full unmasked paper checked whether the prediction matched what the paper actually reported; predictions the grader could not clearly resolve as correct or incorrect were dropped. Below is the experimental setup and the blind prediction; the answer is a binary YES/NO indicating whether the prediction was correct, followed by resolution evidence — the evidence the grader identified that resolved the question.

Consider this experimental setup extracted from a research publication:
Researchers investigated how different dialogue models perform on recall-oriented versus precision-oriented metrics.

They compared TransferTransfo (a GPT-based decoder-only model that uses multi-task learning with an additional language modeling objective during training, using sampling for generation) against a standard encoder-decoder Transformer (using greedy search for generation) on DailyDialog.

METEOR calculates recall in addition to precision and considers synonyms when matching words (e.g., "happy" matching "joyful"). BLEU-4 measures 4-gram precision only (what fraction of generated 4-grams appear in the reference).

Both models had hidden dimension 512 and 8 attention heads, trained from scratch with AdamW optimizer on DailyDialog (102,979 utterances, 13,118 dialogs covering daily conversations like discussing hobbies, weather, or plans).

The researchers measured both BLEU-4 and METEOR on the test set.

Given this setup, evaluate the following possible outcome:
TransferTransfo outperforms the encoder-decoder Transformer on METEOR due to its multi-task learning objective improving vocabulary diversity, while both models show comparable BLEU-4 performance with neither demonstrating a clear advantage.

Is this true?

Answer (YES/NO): YES